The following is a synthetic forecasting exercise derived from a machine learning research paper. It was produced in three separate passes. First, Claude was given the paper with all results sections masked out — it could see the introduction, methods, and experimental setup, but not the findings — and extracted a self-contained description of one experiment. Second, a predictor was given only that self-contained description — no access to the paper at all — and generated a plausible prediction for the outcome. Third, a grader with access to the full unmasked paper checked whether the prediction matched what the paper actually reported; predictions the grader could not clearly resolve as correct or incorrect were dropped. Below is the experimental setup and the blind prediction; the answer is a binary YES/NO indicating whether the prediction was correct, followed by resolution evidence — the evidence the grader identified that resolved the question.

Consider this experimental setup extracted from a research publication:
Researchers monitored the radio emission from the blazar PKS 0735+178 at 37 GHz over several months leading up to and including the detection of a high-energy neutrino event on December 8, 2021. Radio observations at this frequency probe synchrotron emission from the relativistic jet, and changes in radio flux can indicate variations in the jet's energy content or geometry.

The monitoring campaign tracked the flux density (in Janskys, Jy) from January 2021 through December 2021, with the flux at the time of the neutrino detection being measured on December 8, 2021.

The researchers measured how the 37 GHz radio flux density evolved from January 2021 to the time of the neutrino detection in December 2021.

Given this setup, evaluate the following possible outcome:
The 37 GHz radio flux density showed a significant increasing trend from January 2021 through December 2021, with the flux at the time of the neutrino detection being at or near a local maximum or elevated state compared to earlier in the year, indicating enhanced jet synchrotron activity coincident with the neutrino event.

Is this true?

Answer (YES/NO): YES